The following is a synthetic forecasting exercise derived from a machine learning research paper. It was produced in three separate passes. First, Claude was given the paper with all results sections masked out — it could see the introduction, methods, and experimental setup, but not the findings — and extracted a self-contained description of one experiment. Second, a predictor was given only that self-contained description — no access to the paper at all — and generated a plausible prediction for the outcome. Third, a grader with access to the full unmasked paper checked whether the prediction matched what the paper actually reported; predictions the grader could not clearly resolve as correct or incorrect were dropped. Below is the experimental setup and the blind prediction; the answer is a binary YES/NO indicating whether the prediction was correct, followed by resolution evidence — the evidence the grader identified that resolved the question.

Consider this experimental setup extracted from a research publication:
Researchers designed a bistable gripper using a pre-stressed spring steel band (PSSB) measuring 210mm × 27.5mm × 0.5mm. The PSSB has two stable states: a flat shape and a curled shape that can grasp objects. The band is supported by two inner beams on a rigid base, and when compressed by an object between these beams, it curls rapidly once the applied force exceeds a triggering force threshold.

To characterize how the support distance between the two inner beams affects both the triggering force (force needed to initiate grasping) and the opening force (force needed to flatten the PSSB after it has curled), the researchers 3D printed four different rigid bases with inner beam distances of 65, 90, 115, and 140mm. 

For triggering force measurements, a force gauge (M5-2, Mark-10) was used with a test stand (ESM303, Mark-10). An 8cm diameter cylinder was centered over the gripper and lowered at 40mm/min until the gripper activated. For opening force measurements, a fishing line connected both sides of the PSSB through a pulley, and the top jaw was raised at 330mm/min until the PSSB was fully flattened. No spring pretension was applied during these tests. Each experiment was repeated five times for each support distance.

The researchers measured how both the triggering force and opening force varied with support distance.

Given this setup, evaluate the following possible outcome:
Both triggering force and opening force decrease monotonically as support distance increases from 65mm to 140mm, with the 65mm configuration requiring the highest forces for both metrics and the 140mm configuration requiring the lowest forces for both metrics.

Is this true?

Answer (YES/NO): NO